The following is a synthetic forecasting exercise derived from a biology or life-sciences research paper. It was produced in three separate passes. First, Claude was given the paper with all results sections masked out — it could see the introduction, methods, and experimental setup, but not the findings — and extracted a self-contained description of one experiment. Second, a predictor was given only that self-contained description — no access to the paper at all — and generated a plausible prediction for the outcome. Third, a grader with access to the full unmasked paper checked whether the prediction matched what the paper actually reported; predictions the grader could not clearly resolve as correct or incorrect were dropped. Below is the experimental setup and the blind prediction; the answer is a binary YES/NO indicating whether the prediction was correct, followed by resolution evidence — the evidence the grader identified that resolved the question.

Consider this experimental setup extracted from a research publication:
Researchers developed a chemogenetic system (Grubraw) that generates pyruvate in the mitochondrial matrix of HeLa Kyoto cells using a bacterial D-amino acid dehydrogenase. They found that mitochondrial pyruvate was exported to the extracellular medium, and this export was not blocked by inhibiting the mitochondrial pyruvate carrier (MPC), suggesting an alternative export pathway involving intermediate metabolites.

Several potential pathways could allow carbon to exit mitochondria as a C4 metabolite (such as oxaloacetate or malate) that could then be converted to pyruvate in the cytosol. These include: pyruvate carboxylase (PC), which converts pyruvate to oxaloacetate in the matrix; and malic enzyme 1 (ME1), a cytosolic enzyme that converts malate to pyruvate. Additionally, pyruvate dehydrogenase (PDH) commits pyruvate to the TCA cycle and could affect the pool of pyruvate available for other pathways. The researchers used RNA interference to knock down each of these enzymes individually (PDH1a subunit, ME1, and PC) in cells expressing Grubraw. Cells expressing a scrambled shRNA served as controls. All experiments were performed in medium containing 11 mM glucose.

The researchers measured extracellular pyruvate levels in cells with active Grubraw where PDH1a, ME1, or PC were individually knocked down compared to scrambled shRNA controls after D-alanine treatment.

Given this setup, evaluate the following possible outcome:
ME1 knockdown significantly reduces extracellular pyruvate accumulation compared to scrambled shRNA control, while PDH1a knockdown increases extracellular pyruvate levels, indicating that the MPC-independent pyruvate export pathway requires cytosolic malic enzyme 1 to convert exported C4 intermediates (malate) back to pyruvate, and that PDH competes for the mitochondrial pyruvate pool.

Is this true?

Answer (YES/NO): NO